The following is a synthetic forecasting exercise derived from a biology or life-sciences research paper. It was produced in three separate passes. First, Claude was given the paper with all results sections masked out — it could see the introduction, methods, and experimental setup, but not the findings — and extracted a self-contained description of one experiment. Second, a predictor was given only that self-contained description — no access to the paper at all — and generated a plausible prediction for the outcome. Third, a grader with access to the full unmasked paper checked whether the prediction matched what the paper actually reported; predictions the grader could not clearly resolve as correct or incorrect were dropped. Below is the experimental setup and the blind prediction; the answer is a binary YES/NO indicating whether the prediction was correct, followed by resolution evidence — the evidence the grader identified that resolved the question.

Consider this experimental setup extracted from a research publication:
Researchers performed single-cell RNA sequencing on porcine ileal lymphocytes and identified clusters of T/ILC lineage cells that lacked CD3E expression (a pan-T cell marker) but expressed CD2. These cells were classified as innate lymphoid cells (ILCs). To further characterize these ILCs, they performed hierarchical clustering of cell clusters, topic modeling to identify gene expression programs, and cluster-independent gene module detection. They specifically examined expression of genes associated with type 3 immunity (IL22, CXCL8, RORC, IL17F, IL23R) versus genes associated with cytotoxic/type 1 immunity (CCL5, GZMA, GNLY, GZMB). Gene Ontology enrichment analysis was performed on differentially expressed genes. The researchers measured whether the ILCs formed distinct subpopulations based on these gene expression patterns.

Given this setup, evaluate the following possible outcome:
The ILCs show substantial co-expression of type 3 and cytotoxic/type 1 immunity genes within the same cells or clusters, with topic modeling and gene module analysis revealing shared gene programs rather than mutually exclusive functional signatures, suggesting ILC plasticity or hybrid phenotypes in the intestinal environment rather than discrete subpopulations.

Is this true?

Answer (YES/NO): NO